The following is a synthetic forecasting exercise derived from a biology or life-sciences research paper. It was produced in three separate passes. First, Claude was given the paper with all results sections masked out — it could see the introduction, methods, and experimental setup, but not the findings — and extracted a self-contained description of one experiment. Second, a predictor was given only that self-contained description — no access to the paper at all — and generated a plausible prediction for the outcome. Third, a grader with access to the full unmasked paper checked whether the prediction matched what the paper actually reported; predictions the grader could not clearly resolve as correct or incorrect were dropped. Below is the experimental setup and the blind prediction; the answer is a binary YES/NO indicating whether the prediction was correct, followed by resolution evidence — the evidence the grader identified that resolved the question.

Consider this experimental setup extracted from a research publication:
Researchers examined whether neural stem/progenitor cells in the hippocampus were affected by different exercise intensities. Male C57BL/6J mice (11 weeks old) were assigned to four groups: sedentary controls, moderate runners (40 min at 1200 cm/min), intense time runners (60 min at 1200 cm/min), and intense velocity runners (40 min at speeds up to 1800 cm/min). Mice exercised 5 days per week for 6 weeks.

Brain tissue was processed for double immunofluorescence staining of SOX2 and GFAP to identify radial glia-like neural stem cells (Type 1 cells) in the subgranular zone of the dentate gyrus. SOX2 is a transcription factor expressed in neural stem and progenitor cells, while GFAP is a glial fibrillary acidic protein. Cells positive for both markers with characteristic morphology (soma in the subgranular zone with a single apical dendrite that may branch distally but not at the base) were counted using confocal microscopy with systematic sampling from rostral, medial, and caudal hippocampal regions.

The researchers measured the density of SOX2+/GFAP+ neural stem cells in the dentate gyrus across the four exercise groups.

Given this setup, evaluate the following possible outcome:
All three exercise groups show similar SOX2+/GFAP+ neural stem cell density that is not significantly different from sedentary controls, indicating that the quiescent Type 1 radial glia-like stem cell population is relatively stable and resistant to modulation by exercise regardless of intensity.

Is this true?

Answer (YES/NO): NO